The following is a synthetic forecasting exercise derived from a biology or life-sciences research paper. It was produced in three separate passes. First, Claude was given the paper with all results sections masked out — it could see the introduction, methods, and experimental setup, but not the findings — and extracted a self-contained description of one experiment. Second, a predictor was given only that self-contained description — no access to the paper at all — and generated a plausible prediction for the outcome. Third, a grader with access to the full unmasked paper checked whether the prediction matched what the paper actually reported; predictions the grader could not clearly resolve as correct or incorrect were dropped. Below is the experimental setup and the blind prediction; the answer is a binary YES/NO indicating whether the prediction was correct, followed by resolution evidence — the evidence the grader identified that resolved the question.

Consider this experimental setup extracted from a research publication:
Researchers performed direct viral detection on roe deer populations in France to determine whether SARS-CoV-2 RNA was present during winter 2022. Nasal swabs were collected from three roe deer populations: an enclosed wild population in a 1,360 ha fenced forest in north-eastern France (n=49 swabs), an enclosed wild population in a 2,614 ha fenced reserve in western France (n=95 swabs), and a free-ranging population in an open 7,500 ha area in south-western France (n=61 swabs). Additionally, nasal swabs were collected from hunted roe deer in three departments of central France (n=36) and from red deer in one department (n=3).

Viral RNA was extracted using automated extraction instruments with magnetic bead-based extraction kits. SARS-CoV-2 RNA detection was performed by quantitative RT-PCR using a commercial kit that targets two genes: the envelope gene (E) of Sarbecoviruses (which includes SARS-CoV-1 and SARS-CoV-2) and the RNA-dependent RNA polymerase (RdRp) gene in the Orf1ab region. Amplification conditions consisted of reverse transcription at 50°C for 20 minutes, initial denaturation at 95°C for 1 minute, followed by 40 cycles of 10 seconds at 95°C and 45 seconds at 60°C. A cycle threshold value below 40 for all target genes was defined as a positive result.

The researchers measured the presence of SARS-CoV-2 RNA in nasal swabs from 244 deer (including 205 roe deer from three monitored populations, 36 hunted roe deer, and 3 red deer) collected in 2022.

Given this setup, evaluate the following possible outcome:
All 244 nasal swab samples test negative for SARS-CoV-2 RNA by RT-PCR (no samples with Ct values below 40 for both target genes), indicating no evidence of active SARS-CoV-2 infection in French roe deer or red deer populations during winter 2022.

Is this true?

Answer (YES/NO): YES